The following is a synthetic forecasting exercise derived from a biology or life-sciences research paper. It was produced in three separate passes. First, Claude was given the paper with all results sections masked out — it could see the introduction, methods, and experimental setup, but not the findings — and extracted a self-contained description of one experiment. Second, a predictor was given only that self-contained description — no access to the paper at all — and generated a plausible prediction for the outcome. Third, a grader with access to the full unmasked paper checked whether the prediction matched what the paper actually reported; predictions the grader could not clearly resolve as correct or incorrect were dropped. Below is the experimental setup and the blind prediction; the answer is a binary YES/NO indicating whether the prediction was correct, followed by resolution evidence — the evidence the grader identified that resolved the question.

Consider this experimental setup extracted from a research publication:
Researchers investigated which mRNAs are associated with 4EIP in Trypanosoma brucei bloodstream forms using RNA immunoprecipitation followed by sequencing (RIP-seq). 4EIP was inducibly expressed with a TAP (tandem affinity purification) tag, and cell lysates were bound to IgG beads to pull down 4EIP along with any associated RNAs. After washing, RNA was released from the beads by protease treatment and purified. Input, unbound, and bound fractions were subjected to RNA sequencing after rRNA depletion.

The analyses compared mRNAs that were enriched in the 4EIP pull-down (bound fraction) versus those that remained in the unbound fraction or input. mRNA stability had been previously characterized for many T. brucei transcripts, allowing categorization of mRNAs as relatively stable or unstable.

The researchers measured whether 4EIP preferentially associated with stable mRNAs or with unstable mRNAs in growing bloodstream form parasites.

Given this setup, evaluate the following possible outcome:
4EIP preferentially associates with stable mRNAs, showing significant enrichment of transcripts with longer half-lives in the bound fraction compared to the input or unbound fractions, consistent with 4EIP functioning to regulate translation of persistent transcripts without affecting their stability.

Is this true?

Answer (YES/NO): NO